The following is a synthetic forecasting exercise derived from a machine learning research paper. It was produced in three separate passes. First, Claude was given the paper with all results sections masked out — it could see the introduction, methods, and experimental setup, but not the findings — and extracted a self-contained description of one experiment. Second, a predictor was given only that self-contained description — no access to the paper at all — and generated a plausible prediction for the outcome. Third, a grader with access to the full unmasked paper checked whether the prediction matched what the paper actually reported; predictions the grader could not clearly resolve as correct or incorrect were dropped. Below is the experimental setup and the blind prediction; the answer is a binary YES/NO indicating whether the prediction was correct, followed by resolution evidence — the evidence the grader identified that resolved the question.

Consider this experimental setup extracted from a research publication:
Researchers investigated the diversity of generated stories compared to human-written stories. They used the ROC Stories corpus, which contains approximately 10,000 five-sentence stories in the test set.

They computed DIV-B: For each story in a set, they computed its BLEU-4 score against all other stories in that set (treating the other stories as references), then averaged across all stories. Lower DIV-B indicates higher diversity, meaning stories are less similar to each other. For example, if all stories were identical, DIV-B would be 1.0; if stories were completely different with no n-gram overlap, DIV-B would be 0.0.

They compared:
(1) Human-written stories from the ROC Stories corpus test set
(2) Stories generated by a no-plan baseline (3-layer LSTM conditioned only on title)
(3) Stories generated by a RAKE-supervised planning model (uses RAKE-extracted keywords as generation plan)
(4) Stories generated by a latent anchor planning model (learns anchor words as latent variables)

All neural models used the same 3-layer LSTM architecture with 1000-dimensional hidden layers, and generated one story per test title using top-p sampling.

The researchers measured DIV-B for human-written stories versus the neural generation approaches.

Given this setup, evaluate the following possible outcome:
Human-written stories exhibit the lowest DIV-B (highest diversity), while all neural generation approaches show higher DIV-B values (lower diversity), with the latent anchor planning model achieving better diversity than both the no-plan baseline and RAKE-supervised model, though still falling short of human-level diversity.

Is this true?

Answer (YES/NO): YES